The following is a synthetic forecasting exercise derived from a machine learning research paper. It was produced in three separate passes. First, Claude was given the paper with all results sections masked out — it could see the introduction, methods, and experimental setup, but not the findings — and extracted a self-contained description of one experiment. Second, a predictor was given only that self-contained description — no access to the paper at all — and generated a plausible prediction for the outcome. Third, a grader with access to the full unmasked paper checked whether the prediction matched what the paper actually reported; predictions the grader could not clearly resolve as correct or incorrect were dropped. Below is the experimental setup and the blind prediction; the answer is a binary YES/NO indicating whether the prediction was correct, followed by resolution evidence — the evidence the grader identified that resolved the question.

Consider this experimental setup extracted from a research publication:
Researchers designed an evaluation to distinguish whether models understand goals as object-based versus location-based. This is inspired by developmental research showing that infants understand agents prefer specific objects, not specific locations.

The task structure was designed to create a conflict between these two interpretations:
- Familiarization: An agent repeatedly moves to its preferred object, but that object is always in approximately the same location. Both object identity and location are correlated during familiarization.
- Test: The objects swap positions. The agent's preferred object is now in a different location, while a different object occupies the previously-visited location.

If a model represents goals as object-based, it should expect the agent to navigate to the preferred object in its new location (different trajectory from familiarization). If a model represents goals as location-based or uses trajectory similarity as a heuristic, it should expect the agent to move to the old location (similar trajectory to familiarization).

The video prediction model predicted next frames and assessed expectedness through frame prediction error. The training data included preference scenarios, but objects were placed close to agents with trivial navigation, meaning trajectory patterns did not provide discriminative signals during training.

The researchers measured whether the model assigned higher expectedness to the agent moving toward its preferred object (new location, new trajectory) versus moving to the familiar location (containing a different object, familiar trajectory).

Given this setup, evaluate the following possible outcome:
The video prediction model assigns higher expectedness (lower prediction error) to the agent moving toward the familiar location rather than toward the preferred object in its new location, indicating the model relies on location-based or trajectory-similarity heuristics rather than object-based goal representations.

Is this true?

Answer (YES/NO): NO